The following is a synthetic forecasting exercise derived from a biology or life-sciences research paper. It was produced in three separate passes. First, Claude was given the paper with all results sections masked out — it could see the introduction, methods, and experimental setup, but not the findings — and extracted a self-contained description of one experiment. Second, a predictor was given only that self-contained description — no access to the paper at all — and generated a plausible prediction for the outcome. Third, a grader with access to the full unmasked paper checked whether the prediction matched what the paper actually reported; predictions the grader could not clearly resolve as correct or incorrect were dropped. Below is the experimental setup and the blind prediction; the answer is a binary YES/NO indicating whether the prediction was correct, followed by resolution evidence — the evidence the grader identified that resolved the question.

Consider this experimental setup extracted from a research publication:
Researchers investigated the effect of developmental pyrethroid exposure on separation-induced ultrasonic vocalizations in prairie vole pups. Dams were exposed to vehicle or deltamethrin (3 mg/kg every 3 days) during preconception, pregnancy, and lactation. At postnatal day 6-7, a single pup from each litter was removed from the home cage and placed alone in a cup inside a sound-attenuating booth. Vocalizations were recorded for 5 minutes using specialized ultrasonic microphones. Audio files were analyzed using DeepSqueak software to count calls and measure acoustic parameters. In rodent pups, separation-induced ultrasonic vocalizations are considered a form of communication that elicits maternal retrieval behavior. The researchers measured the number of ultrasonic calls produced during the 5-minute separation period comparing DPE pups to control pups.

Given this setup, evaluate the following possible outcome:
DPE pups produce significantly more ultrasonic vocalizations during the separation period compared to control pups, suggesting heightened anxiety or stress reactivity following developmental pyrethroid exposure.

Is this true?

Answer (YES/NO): NO